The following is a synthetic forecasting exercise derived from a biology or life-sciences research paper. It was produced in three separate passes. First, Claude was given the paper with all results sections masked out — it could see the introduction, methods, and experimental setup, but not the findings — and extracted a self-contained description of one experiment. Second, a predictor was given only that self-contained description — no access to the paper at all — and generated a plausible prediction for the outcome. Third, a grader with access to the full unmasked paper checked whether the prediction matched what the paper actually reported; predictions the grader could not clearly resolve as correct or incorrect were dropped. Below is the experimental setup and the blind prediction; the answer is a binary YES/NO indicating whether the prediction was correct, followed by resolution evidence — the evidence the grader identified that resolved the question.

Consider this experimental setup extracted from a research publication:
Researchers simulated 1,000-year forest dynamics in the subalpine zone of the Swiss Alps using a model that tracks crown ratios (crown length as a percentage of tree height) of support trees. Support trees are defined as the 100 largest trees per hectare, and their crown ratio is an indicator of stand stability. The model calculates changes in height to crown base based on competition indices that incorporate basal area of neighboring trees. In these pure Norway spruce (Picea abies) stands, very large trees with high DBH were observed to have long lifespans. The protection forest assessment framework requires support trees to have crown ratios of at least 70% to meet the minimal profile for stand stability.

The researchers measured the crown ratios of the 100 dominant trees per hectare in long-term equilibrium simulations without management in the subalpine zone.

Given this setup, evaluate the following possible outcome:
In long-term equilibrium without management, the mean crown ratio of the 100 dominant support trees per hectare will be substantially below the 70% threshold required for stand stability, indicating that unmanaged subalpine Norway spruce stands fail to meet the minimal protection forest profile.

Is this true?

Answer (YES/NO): YES